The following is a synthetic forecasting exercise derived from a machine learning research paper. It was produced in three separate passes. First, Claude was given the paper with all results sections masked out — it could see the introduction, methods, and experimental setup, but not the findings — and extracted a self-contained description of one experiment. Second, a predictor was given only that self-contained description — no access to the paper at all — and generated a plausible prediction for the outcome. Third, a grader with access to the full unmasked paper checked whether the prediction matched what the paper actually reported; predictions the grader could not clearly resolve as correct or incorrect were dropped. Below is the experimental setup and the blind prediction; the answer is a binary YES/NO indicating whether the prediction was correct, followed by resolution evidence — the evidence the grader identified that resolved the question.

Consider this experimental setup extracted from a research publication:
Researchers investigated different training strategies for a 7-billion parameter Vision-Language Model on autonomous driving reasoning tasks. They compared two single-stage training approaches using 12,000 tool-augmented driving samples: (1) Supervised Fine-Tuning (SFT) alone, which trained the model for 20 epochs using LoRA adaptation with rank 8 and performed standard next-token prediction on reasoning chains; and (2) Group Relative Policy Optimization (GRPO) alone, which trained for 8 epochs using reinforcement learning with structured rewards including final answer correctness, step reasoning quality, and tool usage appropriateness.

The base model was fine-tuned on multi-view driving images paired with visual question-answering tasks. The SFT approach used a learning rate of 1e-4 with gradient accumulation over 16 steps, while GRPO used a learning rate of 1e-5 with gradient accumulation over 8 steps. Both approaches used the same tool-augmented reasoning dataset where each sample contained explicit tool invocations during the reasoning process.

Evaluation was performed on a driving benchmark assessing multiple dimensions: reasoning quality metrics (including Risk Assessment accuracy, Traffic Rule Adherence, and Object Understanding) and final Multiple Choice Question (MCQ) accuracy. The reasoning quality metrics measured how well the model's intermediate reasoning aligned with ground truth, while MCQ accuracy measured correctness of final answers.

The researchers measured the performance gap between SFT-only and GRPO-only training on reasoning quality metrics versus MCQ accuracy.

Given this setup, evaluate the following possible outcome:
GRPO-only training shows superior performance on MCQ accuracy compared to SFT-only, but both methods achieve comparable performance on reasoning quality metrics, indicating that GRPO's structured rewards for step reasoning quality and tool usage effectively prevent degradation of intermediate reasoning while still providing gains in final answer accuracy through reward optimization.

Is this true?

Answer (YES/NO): NO